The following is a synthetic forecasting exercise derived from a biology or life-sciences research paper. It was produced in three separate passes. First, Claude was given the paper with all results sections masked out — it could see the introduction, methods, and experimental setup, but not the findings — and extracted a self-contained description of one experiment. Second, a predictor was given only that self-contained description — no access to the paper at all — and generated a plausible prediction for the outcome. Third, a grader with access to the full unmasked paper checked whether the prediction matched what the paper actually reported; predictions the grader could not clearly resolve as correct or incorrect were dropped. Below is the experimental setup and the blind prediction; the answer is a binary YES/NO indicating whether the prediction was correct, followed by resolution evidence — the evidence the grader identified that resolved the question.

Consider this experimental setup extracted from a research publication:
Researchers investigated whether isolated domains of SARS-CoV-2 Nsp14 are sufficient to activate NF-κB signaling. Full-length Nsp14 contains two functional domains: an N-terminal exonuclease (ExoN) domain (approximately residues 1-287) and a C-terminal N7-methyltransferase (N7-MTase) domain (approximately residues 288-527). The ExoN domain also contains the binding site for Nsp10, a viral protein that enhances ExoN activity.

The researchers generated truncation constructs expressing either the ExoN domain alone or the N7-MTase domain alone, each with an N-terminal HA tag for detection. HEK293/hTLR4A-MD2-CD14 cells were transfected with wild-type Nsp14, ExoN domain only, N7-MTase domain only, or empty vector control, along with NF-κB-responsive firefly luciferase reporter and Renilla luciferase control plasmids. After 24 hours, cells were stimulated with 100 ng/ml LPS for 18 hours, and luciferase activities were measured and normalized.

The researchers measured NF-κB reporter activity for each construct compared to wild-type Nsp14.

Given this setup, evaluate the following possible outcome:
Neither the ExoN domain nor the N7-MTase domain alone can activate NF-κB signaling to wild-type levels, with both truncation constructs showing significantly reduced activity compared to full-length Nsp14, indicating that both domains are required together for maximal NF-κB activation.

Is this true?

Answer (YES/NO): YES